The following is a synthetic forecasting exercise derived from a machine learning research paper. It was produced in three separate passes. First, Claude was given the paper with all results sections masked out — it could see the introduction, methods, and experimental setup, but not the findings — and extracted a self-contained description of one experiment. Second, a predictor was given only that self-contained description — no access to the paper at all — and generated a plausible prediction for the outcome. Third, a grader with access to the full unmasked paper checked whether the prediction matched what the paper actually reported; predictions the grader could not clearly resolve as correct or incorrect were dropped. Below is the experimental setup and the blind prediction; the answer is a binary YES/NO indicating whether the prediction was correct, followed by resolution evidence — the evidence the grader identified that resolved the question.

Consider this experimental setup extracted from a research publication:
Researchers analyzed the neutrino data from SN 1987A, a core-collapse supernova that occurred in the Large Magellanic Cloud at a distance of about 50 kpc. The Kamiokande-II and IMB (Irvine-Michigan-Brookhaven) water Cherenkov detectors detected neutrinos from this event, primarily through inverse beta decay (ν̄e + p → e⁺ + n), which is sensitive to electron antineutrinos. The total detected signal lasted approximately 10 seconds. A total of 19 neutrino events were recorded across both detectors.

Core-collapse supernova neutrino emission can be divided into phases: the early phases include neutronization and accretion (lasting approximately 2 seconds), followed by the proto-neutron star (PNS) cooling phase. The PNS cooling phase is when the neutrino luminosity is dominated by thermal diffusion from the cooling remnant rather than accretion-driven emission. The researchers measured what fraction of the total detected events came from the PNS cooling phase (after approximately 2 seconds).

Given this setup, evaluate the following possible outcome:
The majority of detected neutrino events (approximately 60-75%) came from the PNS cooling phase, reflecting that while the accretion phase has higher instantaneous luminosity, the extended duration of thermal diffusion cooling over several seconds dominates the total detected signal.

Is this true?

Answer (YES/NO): NO